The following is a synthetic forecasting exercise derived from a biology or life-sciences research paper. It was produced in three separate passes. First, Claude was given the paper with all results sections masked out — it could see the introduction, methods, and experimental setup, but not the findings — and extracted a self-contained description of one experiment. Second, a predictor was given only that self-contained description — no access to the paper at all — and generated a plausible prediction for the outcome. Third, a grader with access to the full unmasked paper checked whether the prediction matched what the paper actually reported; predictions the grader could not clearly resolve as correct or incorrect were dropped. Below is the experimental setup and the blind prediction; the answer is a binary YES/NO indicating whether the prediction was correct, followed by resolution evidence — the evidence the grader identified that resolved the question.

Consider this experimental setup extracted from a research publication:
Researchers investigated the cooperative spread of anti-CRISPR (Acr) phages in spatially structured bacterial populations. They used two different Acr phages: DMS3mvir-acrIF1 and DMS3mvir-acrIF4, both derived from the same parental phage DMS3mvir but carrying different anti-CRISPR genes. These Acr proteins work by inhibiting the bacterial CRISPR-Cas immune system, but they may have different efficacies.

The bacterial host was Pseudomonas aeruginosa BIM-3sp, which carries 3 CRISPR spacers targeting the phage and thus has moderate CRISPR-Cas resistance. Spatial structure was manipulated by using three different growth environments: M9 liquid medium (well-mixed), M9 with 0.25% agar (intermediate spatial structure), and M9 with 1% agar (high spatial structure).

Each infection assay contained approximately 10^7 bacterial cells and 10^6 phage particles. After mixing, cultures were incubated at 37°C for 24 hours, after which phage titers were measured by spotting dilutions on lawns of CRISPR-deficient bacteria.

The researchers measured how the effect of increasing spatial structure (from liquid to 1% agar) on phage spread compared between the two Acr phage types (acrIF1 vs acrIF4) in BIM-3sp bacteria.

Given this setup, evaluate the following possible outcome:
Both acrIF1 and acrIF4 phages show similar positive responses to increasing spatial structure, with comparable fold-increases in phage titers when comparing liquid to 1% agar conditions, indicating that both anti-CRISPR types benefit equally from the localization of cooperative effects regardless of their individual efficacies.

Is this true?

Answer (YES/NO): NO